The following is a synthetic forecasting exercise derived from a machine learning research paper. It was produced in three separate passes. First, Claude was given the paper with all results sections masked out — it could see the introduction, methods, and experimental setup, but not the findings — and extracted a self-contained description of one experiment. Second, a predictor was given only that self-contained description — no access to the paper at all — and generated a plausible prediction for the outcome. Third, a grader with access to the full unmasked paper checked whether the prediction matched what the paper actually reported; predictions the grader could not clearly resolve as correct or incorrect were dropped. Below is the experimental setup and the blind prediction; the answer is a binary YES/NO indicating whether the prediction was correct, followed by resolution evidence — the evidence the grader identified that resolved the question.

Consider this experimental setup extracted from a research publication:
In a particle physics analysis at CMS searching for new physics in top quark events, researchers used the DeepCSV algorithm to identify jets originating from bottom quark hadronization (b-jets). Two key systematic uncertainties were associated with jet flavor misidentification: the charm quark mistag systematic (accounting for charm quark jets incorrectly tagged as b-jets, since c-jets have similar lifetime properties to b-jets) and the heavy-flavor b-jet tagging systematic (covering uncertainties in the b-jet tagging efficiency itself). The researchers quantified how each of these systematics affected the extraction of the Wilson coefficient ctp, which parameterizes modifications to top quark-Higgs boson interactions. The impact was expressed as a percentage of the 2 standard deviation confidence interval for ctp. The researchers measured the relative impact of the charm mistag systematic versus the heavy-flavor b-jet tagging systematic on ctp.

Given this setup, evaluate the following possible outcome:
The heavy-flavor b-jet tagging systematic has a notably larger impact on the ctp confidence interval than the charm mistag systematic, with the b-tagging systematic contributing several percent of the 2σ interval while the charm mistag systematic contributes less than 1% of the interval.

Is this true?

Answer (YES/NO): NO